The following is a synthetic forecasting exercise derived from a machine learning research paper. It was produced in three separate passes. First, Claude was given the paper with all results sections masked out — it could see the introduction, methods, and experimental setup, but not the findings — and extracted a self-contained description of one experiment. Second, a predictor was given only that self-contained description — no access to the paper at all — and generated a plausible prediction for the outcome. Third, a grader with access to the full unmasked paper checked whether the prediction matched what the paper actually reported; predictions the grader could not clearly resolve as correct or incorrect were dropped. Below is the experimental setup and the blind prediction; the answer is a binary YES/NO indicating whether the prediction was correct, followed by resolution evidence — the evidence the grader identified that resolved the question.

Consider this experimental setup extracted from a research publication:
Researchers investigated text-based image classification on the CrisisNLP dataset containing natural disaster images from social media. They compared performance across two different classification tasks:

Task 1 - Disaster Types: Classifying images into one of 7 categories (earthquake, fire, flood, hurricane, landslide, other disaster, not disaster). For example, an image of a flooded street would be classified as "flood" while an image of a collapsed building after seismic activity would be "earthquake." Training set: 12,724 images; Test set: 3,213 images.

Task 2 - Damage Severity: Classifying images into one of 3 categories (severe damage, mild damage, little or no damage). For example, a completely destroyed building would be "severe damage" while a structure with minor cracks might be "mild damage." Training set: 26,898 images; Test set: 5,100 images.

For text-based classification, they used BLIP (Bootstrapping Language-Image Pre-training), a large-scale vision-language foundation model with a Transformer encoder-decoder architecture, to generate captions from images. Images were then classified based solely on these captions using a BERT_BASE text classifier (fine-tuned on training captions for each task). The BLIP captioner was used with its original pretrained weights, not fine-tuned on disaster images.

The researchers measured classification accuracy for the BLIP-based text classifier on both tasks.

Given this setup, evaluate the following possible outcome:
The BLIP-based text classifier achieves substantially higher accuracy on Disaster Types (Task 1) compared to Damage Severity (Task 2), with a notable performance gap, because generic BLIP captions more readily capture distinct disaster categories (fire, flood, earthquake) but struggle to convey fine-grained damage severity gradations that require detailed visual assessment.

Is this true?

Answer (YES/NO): NO